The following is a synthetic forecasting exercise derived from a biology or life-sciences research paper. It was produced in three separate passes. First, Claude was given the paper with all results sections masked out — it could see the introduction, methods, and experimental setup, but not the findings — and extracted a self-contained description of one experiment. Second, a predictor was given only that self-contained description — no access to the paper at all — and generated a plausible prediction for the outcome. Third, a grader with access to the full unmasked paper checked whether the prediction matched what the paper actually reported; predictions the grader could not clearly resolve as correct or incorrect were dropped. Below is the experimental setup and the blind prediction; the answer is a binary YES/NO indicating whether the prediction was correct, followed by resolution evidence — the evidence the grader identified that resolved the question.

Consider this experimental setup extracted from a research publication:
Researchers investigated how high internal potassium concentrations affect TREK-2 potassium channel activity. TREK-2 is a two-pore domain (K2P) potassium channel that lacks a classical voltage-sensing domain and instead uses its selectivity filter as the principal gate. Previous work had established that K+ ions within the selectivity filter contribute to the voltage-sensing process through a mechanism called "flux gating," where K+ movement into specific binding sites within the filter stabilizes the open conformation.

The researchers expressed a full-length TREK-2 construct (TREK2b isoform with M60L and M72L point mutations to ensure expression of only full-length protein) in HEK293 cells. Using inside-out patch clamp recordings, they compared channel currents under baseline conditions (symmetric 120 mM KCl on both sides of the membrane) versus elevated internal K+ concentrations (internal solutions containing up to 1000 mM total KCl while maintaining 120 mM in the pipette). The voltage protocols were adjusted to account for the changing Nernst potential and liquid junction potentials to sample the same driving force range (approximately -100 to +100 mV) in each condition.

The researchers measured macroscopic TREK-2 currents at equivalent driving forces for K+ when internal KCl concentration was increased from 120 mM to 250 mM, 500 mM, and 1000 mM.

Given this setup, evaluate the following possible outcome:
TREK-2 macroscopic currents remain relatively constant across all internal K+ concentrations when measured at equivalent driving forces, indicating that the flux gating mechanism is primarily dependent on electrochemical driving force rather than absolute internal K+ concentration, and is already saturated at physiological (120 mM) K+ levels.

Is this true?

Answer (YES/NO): NO